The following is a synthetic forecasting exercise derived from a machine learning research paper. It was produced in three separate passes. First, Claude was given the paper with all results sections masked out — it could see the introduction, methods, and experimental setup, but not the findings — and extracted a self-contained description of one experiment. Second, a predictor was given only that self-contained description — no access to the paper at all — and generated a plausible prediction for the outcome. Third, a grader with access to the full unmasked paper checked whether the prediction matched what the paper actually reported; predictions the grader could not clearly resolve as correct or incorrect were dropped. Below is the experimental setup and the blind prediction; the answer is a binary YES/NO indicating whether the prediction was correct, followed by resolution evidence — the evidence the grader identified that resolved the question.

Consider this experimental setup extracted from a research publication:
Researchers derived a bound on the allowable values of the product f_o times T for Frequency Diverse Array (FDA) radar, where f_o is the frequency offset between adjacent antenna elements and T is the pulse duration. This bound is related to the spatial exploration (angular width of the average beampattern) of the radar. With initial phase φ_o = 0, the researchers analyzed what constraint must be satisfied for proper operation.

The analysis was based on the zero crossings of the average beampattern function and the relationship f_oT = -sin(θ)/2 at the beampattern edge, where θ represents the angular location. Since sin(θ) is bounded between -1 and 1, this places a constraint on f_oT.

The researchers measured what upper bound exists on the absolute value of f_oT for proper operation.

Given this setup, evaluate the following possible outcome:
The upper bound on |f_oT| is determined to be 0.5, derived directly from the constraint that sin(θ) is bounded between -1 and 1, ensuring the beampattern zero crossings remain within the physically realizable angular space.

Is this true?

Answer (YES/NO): YES